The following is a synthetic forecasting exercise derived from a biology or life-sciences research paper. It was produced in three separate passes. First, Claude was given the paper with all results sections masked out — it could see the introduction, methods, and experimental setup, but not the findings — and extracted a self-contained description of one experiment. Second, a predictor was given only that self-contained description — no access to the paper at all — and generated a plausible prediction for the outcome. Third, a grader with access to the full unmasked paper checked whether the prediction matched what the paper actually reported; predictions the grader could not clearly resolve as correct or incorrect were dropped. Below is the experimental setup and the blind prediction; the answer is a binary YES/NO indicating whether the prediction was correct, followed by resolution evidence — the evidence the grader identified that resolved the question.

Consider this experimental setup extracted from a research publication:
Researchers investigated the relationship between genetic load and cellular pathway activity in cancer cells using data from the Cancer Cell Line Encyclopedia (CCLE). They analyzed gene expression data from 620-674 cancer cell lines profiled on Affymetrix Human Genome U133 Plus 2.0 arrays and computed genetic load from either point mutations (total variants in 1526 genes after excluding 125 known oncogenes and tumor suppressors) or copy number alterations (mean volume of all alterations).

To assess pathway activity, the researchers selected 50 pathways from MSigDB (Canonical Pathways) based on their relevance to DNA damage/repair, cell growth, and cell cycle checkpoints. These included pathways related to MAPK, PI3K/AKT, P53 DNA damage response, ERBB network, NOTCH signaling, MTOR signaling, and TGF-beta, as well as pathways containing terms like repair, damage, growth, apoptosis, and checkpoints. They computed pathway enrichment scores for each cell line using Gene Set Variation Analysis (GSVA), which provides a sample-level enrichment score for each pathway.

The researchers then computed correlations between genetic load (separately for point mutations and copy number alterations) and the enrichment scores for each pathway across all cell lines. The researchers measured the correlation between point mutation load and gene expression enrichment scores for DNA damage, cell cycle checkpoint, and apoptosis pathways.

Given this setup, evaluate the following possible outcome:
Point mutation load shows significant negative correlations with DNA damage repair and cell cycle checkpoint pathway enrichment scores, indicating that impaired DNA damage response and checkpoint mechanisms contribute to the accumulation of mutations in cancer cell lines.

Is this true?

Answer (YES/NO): NO